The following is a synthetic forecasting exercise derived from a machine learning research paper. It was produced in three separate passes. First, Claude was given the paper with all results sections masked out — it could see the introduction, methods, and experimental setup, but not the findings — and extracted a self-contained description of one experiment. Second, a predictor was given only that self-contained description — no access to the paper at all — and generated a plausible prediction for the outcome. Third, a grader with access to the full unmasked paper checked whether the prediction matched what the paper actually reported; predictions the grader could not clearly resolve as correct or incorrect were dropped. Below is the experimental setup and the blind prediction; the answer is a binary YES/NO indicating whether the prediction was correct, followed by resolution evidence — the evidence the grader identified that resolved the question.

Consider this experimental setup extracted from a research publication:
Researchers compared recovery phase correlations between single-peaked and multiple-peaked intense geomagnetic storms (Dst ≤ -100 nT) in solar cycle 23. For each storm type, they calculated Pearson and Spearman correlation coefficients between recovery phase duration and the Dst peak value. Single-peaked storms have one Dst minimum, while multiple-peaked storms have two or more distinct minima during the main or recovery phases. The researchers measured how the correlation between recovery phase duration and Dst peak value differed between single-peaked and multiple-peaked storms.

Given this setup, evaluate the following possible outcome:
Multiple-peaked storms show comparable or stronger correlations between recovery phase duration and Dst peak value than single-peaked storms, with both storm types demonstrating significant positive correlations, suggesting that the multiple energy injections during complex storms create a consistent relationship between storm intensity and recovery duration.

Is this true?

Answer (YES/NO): NO